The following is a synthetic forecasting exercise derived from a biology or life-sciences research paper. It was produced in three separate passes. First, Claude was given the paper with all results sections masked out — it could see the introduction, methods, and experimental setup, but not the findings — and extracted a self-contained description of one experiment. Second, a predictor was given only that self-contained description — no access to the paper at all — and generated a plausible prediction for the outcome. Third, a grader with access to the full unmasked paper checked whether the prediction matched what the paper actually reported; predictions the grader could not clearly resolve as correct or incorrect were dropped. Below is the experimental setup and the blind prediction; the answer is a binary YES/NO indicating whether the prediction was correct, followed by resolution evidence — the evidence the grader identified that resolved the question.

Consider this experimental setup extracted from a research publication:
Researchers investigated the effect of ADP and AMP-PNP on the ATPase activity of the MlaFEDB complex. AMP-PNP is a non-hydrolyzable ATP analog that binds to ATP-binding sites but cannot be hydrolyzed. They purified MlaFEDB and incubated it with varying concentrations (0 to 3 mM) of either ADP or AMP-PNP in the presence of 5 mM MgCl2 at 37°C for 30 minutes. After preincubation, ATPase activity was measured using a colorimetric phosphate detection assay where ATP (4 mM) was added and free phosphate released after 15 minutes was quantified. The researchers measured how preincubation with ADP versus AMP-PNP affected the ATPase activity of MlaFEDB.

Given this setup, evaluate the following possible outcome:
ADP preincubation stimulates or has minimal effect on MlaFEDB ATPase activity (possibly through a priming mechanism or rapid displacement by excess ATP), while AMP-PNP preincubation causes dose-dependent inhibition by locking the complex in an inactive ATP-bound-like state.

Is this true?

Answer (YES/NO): NO